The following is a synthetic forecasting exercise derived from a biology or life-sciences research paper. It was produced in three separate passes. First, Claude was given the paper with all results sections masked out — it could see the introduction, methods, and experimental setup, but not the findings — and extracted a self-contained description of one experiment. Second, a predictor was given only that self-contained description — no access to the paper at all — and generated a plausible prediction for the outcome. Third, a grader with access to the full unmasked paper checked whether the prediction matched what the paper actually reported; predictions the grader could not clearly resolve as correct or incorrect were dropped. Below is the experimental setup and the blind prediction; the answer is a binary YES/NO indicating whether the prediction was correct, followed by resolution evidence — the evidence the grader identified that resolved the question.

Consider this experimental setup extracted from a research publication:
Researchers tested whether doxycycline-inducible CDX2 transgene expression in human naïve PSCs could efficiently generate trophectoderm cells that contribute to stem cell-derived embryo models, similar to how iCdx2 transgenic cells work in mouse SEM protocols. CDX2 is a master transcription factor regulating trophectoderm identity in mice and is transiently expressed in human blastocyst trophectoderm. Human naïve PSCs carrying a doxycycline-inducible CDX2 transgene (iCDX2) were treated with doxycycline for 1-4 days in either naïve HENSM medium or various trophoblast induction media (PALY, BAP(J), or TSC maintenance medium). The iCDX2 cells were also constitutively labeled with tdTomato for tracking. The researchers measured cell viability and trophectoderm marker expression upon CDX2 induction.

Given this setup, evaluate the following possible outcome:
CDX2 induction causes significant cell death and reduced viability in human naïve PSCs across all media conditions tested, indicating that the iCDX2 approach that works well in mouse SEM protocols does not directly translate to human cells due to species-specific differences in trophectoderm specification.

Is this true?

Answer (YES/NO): YES